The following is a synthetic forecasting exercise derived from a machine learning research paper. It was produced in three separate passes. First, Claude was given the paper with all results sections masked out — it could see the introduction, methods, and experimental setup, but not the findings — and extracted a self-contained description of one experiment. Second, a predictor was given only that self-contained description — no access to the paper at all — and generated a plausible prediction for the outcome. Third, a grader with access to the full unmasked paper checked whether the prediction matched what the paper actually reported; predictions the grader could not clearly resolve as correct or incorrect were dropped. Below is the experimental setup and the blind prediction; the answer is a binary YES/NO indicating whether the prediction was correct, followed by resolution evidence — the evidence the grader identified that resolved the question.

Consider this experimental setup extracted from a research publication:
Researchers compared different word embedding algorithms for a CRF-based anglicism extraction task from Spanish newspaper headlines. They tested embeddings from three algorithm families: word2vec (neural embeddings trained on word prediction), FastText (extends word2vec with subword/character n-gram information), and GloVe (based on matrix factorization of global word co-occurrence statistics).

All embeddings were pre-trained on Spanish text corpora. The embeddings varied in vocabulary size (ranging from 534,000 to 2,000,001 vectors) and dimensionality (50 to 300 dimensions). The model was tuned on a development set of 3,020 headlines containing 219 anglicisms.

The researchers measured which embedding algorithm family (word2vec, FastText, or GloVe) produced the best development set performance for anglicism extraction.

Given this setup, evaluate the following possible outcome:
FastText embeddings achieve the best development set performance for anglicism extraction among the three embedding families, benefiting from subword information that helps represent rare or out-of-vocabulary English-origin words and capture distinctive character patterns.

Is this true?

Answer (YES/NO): NO